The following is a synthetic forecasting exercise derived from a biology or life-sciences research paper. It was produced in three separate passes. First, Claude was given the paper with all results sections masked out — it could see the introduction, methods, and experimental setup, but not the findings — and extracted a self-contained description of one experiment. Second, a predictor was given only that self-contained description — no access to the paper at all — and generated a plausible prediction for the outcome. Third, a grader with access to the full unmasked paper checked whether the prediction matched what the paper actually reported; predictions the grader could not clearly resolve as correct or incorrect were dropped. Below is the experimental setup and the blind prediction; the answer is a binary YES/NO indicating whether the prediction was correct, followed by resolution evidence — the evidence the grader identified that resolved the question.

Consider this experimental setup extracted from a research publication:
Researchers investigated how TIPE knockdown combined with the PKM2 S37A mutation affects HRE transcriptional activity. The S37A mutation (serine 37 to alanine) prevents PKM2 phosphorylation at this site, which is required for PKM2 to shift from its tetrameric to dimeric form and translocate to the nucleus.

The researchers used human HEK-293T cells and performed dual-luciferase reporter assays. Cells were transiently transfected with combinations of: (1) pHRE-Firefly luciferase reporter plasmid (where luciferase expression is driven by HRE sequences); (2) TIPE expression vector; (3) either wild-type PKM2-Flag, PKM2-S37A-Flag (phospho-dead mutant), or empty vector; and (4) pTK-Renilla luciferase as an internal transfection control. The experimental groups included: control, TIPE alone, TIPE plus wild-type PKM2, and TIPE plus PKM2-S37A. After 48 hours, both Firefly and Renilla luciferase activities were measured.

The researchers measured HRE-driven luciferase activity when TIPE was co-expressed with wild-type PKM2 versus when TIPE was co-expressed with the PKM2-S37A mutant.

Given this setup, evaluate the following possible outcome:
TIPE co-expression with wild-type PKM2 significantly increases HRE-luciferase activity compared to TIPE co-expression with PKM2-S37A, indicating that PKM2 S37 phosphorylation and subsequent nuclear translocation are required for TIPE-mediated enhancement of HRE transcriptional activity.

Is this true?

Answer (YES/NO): YES